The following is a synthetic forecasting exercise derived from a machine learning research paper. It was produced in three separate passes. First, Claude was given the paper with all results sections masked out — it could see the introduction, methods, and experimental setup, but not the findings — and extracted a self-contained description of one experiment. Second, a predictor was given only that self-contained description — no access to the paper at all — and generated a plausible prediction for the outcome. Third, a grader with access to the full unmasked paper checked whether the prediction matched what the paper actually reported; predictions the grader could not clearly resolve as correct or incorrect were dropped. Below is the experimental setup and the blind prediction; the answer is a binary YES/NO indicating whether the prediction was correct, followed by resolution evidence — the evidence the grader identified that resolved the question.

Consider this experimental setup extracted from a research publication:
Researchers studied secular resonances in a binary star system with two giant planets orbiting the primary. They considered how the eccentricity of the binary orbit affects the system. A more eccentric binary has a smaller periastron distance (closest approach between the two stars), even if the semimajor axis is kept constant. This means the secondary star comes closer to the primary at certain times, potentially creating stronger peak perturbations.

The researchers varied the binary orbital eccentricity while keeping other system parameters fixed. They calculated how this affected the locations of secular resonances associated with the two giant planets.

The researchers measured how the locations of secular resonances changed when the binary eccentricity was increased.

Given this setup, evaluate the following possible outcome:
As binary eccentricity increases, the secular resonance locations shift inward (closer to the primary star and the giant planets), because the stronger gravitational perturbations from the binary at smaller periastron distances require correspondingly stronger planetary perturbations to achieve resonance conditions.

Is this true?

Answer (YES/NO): NO